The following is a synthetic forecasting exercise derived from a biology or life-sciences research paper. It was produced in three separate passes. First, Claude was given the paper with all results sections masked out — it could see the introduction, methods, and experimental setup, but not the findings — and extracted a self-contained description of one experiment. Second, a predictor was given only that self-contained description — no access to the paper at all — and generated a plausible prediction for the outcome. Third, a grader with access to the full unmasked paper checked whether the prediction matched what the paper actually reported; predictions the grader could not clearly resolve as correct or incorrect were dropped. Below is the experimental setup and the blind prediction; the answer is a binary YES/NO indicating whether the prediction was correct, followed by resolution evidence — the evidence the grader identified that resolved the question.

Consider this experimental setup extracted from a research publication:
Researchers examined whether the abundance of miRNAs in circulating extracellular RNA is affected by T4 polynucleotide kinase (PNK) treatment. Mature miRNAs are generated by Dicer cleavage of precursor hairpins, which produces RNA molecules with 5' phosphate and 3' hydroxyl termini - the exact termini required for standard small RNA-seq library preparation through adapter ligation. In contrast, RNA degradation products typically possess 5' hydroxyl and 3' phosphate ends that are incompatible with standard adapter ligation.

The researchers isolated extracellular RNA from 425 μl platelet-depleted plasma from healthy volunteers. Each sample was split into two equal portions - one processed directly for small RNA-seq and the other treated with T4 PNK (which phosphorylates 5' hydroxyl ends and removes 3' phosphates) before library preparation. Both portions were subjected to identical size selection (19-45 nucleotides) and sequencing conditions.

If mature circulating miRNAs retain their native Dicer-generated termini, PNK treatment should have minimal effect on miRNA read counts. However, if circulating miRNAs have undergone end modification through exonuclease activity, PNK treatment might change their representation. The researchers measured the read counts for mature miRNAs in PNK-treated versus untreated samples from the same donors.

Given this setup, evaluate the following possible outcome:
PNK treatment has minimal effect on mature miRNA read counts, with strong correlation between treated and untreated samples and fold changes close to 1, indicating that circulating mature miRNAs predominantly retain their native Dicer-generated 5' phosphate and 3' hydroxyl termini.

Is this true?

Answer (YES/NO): YES